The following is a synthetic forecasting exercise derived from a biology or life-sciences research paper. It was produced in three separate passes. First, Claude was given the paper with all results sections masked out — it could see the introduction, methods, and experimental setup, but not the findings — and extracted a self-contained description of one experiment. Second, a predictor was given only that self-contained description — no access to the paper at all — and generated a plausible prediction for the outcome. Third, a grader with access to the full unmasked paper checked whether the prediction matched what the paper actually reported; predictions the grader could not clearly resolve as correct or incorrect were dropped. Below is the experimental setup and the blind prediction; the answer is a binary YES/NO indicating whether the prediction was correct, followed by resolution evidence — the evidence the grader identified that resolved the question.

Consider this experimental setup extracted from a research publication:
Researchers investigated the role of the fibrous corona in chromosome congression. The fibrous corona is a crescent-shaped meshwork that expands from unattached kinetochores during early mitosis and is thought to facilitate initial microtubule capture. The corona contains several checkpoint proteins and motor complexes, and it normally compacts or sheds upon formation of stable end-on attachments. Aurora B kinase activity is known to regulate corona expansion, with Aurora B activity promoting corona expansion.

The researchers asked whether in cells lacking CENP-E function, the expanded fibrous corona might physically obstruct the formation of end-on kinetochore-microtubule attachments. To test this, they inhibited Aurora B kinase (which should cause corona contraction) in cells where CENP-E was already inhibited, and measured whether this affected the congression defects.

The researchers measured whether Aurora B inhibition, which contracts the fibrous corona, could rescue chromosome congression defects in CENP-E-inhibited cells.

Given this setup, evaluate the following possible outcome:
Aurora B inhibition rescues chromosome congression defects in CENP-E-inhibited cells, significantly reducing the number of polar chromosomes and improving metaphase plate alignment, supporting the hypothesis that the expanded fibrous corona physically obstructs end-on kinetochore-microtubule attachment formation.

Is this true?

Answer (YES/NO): YES